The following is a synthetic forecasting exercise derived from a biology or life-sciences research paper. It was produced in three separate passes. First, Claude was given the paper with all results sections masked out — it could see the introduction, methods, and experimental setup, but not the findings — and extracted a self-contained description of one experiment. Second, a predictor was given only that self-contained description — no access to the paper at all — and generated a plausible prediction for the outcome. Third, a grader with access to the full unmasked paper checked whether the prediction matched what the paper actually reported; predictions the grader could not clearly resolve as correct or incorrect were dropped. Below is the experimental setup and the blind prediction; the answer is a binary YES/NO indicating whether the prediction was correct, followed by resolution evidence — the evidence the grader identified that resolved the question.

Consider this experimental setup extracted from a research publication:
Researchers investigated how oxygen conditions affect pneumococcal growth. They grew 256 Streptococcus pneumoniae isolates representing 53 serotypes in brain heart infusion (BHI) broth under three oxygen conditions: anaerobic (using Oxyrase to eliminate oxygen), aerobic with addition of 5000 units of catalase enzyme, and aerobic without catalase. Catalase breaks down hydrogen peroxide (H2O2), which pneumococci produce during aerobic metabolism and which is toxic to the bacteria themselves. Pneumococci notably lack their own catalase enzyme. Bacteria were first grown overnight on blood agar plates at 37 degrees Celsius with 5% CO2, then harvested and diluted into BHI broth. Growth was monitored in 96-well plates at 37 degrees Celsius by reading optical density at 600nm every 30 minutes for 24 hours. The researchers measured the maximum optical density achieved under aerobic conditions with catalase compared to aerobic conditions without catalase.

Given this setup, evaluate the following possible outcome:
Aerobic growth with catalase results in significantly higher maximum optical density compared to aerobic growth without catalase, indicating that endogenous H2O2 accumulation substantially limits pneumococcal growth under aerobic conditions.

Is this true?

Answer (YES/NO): YES